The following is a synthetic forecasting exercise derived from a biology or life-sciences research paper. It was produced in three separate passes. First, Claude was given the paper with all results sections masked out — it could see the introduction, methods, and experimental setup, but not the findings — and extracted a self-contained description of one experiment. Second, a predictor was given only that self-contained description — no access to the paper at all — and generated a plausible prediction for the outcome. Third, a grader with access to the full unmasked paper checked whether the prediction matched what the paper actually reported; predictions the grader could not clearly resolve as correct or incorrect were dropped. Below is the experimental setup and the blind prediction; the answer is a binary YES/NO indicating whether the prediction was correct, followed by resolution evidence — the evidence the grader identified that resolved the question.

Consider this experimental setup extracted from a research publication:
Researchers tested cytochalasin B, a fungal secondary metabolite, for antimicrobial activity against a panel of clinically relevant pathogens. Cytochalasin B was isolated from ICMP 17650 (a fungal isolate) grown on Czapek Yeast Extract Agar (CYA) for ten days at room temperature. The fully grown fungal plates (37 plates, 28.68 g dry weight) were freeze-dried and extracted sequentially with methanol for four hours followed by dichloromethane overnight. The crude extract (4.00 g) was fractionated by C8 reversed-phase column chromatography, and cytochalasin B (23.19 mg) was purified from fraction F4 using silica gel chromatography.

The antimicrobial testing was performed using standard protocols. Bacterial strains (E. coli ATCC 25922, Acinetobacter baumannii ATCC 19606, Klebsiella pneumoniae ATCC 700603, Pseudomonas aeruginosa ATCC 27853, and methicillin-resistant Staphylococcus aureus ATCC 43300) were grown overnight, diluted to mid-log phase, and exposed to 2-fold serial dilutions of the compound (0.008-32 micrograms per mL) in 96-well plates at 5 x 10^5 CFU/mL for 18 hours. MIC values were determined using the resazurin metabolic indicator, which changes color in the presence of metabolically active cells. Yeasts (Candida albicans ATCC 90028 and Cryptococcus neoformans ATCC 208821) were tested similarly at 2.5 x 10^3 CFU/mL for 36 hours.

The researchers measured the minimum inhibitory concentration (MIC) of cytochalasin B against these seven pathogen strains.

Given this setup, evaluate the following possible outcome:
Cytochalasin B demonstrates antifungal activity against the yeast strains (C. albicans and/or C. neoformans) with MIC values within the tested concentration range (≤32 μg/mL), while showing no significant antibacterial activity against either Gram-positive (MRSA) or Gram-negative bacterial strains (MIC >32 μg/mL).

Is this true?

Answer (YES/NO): NO